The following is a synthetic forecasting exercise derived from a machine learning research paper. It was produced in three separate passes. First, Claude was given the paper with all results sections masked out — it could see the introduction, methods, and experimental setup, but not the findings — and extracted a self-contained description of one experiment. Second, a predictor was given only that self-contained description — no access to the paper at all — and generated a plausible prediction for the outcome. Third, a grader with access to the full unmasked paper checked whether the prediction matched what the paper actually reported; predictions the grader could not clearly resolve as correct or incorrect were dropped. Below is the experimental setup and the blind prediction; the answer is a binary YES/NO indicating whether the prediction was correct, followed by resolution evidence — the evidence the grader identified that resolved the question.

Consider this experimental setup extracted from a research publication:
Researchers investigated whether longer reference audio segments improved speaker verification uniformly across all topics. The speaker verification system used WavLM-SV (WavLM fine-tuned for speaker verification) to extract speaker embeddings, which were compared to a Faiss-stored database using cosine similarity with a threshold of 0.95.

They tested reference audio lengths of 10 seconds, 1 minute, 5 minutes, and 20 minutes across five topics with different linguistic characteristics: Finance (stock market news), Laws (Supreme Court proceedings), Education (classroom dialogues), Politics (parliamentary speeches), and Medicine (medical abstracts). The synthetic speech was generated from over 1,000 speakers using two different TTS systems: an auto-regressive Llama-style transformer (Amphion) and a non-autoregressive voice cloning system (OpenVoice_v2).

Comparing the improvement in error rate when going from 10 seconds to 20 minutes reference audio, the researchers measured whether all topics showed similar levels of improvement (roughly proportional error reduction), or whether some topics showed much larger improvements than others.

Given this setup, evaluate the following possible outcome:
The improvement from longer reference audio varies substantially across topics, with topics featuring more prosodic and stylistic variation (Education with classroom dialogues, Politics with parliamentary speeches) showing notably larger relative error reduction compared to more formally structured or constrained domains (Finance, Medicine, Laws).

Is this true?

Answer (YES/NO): NO